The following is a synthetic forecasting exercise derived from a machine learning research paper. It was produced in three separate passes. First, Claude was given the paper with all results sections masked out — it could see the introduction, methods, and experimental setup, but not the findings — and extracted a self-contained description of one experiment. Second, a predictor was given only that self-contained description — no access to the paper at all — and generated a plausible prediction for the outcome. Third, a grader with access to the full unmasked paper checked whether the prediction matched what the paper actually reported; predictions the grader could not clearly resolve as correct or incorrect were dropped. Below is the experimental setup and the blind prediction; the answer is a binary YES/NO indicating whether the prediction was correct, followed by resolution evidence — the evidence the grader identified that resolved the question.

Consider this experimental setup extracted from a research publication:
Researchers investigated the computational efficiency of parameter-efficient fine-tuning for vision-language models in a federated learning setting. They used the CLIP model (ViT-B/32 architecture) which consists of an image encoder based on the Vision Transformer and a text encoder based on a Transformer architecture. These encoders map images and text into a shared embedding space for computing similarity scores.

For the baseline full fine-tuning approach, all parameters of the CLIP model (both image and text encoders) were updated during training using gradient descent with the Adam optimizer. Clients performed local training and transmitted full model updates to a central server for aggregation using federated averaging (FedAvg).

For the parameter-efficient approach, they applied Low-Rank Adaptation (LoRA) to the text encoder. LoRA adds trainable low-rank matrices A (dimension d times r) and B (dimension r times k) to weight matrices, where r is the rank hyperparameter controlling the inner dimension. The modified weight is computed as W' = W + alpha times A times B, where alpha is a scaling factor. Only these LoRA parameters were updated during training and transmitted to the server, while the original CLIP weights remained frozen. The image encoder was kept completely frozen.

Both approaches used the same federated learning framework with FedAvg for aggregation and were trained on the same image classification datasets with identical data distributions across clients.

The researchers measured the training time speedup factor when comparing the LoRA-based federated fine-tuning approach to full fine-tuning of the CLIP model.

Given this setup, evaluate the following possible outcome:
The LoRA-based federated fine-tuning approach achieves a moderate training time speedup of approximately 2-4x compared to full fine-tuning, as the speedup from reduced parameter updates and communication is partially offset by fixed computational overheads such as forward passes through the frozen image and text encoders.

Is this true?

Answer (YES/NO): NO